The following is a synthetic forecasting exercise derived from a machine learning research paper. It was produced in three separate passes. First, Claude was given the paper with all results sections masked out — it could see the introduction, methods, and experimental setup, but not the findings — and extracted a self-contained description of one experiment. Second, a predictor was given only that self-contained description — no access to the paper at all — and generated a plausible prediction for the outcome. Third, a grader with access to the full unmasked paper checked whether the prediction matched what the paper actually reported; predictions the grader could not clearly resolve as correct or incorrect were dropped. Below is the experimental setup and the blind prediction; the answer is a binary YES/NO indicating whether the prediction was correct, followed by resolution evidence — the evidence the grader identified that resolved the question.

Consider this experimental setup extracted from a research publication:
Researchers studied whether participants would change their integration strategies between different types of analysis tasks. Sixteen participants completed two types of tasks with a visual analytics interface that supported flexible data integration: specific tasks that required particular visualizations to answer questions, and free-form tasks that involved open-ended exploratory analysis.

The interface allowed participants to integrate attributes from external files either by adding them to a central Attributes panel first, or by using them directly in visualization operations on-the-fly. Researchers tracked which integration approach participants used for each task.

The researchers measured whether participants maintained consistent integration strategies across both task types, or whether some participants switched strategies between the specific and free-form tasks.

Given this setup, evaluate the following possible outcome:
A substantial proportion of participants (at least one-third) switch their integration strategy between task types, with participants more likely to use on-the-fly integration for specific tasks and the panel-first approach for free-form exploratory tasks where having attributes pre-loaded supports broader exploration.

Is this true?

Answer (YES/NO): NO